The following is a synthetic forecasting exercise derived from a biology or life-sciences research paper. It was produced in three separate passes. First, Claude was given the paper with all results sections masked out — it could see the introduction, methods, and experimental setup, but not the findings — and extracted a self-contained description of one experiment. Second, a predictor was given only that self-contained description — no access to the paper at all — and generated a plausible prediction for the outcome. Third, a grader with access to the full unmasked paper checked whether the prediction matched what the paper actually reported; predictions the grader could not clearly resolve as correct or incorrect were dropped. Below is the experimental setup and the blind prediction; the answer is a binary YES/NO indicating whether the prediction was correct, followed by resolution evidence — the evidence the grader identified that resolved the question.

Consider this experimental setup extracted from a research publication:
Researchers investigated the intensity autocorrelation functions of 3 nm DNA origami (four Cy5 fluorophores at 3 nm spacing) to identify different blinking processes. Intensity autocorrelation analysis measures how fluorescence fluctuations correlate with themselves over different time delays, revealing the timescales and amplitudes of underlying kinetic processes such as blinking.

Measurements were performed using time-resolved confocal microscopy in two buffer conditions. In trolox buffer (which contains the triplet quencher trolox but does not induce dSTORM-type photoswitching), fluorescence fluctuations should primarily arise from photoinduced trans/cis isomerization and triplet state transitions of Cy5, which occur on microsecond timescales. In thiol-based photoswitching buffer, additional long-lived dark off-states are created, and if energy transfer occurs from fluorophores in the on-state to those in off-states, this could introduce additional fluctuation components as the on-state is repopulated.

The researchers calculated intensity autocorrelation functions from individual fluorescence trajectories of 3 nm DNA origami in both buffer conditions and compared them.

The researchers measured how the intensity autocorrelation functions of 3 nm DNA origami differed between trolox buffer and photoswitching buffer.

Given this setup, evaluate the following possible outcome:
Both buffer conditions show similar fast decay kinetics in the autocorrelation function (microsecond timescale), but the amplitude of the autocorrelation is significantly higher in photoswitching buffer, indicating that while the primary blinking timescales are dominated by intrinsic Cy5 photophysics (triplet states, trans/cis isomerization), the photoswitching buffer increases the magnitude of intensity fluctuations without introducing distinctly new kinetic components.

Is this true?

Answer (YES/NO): NO